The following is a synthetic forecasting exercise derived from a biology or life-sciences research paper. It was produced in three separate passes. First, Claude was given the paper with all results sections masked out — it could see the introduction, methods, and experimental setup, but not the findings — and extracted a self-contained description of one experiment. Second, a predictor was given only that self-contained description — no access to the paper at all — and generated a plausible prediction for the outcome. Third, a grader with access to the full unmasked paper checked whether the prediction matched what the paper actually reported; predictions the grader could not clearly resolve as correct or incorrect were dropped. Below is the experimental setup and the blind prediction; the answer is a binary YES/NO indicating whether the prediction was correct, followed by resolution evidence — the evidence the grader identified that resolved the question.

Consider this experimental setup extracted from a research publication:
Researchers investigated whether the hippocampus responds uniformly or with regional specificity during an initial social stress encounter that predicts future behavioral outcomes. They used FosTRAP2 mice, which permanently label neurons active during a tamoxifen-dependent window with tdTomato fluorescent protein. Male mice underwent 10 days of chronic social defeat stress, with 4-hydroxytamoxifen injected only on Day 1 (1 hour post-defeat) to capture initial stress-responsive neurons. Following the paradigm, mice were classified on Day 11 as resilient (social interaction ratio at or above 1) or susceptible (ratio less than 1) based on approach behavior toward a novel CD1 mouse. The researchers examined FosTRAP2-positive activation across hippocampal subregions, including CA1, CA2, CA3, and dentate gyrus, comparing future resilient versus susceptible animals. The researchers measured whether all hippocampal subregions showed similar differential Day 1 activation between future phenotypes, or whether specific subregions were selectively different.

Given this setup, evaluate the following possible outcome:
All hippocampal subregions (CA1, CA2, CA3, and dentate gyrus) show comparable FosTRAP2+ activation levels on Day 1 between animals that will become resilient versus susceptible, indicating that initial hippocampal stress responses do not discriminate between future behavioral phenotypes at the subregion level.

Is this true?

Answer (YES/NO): YES